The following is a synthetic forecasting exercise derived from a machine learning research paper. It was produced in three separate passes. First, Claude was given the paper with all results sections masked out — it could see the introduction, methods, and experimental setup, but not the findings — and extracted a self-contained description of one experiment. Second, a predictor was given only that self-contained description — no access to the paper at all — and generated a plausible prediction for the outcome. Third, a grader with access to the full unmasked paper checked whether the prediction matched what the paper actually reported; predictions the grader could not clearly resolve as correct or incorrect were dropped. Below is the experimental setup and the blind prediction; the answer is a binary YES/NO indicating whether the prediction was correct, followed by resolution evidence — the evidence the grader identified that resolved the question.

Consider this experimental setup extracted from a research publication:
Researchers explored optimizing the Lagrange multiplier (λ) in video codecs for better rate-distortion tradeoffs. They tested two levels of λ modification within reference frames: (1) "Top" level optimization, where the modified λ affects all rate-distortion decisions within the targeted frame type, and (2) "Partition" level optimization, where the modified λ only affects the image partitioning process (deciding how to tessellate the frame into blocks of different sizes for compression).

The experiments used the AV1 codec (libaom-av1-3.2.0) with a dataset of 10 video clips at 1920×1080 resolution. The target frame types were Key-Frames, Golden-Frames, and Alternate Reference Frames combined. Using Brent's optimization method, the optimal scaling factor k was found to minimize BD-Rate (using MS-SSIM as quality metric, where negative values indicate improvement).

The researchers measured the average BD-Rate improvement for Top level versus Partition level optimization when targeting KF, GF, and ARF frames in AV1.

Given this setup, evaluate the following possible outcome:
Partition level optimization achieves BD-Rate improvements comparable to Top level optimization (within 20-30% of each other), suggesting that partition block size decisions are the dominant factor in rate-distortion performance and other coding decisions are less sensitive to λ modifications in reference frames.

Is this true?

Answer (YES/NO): YES